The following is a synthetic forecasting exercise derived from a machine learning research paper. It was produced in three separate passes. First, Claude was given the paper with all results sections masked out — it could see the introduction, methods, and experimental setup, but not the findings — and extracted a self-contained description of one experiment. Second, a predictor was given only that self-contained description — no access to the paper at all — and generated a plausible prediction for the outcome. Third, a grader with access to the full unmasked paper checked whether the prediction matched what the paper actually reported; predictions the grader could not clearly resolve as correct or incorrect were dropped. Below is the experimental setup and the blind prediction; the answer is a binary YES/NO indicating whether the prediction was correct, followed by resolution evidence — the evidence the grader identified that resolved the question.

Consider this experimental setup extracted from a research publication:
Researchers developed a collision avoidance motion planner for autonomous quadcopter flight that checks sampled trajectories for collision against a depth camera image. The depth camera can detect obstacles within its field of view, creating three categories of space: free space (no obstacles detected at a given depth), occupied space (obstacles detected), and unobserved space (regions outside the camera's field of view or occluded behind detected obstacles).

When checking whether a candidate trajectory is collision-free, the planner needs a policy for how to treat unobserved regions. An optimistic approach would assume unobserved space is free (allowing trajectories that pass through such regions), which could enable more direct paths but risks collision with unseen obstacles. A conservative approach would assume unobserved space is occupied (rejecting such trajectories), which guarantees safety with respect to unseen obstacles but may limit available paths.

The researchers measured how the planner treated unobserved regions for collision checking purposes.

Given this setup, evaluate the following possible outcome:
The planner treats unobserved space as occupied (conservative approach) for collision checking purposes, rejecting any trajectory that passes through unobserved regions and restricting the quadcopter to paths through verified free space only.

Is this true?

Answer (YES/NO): YES